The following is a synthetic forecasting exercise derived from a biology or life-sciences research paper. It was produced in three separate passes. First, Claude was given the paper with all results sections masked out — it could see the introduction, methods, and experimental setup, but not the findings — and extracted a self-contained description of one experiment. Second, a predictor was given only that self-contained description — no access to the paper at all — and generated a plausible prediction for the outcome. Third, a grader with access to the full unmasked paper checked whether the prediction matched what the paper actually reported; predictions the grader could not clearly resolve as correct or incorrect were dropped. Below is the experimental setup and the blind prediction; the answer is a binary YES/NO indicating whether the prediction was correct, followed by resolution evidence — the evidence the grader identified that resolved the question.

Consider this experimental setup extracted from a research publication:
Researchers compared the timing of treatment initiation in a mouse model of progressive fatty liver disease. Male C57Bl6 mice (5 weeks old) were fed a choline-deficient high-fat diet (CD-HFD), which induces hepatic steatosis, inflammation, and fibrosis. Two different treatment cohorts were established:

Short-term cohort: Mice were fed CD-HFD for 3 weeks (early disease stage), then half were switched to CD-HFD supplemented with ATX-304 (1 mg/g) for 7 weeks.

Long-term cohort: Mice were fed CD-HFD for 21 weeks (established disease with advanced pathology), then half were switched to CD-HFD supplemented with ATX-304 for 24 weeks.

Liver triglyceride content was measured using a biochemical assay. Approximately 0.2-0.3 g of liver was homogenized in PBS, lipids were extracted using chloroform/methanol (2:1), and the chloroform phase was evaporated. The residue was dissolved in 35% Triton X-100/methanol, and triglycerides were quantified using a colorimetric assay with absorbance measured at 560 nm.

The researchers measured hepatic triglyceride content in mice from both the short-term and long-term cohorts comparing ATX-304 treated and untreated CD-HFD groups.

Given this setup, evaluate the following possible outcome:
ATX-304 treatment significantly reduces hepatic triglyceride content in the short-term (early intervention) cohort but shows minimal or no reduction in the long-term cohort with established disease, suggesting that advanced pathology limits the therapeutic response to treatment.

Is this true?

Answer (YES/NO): NO